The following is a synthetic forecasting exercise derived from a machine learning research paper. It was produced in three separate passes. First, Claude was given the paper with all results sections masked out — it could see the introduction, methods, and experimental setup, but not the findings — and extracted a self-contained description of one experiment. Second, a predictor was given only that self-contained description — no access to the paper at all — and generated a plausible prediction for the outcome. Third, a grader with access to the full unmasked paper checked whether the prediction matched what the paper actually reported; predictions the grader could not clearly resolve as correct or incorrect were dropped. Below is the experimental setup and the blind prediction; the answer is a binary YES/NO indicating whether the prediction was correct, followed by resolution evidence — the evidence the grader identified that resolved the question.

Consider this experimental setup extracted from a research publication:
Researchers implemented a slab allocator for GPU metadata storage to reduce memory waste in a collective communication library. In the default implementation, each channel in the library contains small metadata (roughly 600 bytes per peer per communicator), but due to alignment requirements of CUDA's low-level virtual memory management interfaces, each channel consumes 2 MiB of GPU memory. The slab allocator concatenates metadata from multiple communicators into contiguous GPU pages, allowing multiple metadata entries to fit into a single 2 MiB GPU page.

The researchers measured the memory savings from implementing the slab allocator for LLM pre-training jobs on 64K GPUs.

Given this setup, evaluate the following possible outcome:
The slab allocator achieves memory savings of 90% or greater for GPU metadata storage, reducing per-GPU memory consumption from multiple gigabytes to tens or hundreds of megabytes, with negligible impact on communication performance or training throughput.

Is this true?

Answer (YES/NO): NO